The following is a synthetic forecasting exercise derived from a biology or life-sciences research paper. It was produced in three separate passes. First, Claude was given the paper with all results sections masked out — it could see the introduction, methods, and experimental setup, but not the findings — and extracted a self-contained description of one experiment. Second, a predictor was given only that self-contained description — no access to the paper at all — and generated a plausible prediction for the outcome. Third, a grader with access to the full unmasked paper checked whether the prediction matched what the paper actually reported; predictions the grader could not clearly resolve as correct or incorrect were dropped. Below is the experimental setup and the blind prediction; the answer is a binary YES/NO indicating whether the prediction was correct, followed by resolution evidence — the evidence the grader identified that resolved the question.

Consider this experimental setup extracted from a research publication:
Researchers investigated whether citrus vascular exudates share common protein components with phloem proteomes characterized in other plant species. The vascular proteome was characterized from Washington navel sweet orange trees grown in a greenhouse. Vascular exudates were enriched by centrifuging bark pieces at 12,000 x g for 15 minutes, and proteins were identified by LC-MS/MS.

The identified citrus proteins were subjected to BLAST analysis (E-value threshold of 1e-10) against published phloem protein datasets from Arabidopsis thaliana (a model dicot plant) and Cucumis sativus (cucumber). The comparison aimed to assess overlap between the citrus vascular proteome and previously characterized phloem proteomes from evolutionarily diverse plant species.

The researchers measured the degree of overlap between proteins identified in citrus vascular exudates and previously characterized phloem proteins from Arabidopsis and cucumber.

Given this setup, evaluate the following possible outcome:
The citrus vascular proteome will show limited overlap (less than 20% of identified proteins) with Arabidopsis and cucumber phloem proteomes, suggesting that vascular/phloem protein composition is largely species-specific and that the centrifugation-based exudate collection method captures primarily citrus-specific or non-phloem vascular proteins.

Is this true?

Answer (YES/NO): NO